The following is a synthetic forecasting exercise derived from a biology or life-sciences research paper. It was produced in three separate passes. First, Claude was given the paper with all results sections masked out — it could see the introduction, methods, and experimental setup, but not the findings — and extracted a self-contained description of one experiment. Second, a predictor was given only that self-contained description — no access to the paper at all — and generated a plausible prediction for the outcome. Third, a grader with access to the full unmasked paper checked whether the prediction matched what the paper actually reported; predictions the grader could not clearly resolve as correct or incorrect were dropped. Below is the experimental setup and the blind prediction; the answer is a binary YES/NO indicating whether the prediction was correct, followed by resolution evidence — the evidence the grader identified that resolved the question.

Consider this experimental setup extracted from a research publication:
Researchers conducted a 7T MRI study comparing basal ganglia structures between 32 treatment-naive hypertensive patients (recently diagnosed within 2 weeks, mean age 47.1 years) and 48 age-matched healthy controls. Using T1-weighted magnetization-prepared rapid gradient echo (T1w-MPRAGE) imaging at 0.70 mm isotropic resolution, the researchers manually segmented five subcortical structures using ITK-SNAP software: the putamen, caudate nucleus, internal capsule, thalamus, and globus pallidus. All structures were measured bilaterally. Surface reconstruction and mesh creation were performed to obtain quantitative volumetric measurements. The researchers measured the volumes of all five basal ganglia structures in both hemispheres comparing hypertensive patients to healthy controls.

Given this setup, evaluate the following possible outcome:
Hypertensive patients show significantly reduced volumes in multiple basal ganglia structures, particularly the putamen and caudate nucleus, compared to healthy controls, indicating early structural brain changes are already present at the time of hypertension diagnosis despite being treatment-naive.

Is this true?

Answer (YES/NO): YES